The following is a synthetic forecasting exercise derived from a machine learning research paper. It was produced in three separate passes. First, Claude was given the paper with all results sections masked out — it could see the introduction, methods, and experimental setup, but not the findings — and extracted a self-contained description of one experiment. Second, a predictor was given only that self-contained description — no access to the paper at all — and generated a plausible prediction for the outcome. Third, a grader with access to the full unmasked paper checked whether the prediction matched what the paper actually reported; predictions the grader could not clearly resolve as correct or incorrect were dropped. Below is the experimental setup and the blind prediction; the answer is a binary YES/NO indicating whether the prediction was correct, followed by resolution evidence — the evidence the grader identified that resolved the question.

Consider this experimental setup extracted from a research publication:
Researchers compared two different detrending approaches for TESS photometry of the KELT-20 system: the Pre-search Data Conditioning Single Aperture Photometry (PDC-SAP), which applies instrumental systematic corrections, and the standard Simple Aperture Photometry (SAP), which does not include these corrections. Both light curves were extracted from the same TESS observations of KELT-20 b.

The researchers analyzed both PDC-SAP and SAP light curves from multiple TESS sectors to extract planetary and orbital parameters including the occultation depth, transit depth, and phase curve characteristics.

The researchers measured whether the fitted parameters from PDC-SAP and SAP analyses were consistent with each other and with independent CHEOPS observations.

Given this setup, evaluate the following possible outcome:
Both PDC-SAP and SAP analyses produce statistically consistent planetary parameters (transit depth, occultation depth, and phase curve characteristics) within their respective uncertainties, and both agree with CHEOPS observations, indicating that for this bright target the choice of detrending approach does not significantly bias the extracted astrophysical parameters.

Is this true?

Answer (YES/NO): NO